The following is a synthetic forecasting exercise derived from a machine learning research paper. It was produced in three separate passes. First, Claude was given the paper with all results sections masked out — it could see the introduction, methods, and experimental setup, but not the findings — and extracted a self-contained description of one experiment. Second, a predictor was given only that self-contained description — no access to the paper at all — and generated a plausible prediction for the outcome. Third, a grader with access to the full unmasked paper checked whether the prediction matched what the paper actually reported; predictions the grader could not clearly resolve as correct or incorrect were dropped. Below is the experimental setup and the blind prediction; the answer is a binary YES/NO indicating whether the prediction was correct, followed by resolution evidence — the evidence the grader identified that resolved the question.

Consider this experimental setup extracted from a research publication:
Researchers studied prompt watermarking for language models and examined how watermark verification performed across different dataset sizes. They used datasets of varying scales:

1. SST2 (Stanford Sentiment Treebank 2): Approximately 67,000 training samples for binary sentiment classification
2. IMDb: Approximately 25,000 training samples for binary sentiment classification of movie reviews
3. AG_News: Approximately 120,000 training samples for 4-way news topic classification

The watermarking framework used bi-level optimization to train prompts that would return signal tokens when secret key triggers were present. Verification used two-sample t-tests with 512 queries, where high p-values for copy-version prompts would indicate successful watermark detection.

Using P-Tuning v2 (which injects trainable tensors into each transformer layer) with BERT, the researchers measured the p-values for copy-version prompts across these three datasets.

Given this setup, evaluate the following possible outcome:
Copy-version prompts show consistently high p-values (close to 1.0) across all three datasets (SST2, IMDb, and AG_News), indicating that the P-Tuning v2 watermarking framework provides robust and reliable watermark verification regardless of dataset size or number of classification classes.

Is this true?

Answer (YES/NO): YES